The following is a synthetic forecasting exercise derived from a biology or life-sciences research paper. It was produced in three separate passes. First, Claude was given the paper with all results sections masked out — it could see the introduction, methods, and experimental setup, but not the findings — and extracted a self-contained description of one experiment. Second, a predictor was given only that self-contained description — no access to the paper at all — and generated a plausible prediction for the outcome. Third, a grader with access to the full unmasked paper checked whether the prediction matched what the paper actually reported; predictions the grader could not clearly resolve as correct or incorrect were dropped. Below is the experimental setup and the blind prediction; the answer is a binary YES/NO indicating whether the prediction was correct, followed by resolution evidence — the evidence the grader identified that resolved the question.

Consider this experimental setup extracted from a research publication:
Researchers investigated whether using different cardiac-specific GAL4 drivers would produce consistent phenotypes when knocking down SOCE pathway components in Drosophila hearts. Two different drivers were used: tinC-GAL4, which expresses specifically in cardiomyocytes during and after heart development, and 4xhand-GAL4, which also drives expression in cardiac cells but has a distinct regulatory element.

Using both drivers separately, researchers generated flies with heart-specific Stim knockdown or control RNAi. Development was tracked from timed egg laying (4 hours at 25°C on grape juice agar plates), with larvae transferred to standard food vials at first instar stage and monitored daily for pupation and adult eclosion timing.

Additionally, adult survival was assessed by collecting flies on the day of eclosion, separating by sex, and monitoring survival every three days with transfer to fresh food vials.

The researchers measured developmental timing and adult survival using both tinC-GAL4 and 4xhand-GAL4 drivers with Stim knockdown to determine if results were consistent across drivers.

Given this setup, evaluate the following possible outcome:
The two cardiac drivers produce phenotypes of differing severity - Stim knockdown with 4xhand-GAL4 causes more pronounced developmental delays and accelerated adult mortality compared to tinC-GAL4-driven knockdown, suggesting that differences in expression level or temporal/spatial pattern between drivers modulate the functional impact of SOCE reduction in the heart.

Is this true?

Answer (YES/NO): NO